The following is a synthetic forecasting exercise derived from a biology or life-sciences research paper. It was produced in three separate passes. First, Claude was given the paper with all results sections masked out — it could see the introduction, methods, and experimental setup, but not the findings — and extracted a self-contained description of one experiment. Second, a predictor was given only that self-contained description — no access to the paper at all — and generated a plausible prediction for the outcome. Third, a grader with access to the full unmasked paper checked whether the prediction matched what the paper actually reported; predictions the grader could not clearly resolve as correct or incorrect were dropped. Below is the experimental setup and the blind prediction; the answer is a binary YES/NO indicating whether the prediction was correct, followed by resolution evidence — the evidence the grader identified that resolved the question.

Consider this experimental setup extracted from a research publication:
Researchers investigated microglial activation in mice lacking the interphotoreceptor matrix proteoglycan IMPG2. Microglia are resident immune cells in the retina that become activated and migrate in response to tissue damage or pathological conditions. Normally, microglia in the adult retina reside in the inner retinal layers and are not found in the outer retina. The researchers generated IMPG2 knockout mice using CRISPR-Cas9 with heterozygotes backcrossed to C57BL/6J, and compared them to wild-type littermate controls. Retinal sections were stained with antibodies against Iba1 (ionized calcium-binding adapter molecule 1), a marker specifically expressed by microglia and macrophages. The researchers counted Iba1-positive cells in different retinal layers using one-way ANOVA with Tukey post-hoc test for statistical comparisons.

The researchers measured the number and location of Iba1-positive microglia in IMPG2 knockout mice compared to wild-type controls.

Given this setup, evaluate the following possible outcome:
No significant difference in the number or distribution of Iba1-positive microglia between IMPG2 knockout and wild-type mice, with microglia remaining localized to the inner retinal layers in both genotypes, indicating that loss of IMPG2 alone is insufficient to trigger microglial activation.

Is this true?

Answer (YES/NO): NO